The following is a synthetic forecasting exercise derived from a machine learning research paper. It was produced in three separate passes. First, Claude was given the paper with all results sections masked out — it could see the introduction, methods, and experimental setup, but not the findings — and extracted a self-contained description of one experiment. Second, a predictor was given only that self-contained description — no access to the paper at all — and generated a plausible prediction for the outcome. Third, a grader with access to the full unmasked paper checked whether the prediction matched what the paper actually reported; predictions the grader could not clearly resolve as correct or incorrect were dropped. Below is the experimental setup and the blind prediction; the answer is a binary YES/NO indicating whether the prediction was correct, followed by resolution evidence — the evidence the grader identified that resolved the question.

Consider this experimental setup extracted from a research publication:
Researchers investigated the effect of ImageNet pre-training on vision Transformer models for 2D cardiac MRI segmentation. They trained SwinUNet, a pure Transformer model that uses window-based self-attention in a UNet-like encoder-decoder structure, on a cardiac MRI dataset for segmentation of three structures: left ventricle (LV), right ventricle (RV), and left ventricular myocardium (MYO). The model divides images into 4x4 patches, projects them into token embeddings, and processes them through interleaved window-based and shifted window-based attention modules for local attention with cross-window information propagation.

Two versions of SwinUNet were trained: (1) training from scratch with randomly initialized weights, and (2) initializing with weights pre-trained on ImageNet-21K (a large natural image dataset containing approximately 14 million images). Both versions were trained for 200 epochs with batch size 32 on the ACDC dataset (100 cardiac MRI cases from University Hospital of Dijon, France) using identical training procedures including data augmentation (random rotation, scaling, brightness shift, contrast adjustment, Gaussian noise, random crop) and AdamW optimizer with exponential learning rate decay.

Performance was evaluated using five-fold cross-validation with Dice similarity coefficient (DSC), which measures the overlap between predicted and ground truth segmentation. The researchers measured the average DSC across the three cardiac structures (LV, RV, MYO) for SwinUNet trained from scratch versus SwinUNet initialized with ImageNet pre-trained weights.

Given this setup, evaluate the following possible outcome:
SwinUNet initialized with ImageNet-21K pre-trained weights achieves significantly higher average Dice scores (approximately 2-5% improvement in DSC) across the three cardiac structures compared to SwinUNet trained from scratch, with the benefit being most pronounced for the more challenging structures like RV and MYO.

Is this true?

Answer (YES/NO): NO